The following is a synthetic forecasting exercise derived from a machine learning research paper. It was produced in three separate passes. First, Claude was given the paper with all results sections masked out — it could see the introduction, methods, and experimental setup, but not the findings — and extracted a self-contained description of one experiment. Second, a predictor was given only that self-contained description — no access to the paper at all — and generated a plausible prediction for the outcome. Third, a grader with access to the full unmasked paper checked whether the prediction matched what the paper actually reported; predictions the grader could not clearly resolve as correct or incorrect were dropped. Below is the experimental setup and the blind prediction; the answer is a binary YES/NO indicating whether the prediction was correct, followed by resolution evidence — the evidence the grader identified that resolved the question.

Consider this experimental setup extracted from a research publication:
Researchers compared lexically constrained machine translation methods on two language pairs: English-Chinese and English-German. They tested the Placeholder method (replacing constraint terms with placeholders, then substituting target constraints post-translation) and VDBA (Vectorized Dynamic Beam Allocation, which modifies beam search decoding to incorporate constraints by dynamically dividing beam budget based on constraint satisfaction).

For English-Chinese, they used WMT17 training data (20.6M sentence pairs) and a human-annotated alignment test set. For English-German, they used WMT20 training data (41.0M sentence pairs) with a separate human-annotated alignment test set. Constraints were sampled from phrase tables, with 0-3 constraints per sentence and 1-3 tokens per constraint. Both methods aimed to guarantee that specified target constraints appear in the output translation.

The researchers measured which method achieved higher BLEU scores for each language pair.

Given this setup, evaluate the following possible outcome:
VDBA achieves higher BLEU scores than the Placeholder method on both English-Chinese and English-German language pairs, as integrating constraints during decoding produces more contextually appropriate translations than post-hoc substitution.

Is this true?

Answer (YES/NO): NO